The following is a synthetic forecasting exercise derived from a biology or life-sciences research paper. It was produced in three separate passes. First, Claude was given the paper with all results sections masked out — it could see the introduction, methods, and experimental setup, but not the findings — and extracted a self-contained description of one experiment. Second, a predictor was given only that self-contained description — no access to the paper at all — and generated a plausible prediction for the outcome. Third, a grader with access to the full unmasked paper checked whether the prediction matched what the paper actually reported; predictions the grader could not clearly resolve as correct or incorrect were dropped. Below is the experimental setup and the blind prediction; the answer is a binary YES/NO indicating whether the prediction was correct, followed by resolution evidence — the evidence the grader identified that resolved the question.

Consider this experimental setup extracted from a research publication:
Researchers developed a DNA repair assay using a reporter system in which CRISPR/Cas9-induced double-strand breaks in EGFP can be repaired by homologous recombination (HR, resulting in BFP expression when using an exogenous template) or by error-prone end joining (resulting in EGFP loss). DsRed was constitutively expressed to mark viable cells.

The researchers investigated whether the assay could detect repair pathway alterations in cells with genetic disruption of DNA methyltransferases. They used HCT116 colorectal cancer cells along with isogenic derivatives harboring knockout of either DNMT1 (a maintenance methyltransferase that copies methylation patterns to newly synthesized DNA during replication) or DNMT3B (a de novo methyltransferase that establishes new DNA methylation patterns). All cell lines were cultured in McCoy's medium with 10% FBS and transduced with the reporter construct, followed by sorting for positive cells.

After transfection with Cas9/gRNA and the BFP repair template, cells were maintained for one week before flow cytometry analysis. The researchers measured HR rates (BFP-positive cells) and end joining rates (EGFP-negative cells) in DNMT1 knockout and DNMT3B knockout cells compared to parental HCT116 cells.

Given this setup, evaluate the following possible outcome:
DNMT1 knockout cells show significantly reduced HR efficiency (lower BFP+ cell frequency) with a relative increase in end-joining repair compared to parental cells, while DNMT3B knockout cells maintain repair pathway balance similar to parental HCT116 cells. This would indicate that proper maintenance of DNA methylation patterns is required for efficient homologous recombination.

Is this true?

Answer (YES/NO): NO